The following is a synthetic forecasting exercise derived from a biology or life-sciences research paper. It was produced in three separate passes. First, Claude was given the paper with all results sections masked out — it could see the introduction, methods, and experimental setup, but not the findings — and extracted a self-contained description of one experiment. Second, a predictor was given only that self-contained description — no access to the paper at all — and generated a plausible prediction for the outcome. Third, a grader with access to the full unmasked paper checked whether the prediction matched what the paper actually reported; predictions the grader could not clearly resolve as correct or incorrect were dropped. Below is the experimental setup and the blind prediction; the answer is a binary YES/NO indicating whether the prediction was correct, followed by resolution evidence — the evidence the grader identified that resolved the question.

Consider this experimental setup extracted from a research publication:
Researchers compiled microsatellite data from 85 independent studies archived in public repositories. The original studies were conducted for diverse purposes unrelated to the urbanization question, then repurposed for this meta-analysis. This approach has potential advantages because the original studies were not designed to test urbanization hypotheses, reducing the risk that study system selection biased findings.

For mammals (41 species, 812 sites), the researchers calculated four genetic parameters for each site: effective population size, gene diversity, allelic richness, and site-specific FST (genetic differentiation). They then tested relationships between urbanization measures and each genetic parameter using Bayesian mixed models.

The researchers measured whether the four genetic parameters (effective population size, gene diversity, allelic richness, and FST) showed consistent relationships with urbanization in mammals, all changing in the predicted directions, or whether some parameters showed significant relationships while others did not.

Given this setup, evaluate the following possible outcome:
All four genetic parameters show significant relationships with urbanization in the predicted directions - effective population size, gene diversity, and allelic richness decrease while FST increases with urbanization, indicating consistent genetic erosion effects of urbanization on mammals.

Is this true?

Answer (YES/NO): YES